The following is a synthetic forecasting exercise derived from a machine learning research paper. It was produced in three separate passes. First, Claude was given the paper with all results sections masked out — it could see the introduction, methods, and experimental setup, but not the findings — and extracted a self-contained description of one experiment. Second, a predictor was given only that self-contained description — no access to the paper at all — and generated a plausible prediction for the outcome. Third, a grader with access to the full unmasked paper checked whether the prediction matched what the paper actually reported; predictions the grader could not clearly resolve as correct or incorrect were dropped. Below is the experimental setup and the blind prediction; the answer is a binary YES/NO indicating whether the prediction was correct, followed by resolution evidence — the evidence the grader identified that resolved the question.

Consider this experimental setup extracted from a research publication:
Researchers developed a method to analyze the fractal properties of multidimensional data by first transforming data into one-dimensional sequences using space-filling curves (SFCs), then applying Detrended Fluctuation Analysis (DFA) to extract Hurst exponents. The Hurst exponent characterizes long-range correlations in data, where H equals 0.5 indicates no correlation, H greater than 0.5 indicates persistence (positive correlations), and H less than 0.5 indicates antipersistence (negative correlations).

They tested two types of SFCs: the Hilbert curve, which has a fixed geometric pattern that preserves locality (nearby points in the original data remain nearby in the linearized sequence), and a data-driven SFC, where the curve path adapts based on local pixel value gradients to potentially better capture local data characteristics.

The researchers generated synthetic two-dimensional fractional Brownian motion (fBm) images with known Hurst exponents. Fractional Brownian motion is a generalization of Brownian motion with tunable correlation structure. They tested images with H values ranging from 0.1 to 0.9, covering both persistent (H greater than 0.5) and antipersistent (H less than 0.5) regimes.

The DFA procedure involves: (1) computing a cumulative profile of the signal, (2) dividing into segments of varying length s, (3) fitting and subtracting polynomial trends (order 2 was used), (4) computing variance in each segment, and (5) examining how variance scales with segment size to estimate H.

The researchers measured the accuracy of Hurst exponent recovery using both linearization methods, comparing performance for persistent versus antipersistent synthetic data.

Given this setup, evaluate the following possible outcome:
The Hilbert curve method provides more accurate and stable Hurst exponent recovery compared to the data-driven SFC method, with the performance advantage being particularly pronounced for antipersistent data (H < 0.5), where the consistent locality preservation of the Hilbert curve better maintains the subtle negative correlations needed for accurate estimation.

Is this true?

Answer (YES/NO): NO